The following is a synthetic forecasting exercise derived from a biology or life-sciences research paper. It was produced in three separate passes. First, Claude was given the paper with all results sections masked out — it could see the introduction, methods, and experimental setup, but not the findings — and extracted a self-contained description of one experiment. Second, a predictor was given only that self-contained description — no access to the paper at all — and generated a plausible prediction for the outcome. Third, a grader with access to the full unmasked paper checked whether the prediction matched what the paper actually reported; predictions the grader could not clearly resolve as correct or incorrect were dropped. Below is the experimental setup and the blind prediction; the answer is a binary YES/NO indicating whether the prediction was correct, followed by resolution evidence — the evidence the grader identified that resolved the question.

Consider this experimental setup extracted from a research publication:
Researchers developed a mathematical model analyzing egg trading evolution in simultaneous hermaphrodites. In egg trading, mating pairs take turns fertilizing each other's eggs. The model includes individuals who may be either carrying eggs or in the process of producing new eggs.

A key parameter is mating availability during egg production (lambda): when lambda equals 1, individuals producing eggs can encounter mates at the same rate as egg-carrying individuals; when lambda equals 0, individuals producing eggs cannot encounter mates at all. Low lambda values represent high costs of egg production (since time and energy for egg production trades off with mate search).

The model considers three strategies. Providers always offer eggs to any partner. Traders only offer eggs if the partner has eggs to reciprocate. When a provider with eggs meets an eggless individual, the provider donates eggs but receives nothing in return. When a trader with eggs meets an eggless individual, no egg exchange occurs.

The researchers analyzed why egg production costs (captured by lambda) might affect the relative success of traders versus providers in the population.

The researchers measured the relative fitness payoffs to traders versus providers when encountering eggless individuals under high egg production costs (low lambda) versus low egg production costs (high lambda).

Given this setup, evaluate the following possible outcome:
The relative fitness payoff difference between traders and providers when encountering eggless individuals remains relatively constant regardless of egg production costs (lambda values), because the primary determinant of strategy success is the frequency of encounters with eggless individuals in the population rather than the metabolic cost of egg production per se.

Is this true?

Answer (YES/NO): NO